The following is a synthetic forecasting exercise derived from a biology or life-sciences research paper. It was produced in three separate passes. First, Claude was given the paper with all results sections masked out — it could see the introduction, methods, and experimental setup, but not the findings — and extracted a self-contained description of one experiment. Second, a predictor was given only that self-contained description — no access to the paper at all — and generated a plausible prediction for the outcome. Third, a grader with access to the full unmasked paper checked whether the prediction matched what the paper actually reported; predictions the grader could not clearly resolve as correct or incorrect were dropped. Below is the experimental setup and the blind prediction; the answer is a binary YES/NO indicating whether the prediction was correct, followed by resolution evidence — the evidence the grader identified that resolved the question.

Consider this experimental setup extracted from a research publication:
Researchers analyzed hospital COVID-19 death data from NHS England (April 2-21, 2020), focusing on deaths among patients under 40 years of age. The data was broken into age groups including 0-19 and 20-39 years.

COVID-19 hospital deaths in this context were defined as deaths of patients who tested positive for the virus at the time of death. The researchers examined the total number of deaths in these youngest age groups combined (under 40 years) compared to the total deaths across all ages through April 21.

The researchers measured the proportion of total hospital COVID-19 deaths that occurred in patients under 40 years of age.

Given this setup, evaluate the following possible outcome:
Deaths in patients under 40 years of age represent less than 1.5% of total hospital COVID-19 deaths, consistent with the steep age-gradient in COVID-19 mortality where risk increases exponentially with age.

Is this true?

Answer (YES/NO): YES